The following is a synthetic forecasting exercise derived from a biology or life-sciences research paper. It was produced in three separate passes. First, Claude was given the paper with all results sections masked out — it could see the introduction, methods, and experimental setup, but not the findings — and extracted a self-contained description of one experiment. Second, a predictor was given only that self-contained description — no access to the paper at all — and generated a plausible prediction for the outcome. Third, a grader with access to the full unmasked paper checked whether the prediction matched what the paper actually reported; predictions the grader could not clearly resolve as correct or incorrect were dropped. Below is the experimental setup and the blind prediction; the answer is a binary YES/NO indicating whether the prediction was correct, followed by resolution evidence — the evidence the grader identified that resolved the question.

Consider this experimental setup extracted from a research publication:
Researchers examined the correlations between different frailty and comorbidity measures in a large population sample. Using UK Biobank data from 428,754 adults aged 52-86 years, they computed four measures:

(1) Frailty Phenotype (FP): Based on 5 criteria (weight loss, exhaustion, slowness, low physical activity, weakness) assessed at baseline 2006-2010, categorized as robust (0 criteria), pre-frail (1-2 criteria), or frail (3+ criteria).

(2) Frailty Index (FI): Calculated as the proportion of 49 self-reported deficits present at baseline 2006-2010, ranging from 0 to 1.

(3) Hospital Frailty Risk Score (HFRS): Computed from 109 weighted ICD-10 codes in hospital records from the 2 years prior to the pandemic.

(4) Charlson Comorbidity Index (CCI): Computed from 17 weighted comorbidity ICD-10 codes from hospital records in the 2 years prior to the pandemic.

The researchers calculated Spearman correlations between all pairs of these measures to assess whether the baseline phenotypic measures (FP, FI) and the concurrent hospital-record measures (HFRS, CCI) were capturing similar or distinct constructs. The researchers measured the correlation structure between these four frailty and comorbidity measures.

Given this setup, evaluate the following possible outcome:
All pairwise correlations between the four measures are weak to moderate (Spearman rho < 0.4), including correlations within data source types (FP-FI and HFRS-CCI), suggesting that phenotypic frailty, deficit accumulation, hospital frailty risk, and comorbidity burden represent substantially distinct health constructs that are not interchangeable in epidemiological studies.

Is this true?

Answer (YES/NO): NO